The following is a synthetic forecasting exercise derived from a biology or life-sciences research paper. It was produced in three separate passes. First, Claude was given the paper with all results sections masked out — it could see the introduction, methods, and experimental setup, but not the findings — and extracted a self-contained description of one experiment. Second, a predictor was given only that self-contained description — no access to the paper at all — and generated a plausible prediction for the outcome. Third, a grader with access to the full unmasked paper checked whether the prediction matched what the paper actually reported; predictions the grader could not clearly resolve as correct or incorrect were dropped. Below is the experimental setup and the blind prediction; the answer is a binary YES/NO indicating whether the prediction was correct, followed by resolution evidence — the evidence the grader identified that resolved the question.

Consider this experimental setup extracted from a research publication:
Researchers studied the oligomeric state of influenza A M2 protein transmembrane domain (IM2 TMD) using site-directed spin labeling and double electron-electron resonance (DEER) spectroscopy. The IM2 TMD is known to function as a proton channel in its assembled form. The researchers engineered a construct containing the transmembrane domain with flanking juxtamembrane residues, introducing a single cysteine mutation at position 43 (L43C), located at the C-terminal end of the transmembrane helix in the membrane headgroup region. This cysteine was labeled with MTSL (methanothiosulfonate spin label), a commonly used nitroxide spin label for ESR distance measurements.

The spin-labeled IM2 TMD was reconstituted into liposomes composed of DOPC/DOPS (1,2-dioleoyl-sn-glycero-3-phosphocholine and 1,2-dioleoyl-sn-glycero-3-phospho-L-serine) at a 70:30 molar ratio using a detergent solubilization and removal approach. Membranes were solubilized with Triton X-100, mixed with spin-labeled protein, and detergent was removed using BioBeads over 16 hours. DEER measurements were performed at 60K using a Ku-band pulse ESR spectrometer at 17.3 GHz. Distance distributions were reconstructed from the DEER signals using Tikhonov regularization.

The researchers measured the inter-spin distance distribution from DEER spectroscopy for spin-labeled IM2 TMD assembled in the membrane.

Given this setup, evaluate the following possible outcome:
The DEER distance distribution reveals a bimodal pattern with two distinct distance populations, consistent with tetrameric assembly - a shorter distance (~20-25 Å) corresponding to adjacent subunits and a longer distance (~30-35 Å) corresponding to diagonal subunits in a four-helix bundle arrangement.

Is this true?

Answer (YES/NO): NO